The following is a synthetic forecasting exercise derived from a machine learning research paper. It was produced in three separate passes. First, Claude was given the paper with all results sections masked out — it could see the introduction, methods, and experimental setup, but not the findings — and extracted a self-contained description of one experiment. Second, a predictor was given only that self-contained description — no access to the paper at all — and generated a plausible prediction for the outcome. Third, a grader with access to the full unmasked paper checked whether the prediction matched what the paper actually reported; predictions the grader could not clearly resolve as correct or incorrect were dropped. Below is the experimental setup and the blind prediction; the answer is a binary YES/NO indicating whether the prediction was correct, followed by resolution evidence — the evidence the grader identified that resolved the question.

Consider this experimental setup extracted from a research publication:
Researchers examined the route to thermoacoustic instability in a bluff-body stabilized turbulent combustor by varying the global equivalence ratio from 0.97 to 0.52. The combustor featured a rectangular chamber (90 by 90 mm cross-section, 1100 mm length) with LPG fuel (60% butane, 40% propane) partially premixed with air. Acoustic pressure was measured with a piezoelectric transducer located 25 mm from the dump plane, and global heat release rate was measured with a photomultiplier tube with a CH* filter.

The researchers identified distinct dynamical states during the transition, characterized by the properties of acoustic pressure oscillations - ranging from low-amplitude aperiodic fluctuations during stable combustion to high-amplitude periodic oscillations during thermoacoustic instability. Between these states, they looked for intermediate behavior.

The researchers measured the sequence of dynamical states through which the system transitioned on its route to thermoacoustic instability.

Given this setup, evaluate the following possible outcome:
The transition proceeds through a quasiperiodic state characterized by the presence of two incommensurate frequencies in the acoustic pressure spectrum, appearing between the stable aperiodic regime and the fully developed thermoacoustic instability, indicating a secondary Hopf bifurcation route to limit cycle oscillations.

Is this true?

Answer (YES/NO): NO